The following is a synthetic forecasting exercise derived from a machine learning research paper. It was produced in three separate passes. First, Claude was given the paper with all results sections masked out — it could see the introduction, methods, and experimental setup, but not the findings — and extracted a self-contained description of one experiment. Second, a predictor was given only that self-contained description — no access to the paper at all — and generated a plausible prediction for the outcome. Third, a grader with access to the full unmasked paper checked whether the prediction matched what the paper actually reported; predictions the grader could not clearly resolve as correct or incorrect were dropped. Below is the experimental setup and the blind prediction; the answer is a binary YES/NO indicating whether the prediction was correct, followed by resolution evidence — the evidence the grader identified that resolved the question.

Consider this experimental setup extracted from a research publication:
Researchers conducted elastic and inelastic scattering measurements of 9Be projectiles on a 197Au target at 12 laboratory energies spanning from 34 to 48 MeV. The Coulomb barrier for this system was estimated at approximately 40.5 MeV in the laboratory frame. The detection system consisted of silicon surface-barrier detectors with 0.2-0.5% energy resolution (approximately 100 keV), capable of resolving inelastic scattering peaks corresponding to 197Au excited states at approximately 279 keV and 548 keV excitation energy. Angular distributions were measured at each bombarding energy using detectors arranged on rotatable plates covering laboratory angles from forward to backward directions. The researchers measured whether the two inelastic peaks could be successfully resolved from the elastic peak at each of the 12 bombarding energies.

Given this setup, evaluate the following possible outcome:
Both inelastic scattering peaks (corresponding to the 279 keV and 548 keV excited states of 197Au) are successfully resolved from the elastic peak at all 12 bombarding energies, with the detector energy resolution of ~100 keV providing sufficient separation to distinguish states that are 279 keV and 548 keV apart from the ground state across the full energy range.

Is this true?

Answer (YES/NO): NO